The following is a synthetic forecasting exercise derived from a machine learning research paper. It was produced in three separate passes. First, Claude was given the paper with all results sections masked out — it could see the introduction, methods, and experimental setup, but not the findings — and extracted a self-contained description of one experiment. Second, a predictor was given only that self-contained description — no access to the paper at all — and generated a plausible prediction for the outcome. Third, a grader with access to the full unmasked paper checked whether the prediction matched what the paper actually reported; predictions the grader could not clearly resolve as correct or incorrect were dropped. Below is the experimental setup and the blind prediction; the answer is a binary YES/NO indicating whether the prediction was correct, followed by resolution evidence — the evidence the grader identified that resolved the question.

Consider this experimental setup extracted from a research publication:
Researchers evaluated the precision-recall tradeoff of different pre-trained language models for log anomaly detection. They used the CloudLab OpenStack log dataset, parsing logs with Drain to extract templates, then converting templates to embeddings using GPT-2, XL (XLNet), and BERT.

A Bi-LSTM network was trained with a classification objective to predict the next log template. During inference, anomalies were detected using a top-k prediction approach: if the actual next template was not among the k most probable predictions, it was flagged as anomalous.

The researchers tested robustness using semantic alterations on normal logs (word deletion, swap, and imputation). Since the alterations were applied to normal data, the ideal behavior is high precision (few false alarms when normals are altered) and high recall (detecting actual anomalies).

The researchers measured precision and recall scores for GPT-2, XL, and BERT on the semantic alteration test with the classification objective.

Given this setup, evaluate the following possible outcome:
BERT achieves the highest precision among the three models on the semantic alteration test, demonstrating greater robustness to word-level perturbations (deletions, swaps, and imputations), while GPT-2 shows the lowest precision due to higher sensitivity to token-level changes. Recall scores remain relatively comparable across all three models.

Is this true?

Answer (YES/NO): NO